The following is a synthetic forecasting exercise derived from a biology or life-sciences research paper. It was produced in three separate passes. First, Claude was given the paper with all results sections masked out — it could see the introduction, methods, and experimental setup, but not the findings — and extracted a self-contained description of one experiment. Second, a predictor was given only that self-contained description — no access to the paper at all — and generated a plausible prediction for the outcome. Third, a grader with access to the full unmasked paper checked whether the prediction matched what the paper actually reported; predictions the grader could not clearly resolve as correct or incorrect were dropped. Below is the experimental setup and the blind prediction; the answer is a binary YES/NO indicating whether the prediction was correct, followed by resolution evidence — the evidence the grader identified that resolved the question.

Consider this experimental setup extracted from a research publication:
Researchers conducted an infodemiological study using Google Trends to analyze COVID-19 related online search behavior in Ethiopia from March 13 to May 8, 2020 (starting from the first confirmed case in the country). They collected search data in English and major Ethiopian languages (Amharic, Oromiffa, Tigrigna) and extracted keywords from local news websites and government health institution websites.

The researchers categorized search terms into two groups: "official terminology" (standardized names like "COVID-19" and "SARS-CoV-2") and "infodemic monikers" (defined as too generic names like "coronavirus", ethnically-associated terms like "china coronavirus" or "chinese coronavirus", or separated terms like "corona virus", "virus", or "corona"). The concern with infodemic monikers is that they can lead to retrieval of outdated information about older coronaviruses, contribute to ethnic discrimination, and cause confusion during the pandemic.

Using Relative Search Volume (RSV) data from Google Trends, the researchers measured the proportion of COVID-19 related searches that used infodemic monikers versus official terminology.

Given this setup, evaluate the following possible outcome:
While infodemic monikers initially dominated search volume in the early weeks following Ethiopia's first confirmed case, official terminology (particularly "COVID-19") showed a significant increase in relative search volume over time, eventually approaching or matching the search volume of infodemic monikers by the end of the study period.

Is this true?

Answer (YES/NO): NO